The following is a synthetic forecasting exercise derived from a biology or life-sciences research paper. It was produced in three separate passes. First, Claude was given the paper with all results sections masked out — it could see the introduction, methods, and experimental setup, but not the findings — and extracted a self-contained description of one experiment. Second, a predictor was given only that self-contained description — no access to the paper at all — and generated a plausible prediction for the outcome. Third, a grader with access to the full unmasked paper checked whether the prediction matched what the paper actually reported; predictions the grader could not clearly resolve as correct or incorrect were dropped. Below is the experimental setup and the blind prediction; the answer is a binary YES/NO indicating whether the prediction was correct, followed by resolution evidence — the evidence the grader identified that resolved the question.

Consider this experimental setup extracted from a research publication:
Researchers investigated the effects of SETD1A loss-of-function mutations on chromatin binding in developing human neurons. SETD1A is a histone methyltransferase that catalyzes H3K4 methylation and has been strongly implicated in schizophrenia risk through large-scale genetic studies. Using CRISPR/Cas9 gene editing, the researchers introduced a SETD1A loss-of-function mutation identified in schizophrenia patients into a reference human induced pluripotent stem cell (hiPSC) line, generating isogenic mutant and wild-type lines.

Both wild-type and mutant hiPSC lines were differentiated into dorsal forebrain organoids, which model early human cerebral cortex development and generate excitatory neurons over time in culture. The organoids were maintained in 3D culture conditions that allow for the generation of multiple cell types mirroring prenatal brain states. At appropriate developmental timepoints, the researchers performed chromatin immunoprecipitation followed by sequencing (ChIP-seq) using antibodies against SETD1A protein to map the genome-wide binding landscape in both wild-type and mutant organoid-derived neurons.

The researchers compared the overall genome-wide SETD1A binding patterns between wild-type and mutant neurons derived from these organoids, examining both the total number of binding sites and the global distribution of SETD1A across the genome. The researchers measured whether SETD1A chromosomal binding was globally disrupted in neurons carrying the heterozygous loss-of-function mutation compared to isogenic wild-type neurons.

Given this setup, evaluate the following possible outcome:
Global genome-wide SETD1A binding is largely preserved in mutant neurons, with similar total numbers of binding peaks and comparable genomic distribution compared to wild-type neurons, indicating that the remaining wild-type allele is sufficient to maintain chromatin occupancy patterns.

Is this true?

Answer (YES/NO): YES